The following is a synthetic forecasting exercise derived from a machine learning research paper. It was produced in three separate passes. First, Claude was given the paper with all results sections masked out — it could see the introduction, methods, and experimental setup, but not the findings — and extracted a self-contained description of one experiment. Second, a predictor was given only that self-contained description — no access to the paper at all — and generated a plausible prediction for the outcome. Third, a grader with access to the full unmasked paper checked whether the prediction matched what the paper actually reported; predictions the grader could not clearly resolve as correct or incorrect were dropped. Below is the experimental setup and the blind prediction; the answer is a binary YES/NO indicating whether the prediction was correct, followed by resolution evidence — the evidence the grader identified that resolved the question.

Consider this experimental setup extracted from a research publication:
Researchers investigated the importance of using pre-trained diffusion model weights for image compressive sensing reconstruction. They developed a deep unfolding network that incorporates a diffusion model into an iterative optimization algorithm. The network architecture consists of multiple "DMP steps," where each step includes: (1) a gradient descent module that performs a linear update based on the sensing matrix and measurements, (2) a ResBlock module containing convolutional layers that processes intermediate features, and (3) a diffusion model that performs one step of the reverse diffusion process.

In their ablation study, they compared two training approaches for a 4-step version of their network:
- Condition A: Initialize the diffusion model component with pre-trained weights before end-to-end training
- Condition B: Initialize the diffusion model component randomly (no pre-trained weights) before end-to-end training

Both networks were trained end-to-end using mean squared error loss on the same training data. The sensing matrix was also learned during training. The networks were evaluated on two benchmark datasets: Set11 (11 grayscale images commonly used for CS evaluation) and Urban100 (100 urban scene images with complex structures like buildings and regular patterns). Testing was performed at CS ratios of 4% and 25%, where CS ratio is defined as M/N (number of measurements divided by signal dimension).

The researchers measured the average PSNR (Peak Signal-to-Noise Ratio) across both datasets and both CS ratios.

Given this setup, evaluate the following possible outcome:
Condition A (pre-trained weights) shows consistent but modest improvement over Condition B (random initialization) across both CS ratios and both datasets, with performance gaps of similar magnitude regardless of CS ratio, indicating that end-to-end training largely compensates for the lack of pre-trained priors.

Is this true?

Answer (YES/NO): YES